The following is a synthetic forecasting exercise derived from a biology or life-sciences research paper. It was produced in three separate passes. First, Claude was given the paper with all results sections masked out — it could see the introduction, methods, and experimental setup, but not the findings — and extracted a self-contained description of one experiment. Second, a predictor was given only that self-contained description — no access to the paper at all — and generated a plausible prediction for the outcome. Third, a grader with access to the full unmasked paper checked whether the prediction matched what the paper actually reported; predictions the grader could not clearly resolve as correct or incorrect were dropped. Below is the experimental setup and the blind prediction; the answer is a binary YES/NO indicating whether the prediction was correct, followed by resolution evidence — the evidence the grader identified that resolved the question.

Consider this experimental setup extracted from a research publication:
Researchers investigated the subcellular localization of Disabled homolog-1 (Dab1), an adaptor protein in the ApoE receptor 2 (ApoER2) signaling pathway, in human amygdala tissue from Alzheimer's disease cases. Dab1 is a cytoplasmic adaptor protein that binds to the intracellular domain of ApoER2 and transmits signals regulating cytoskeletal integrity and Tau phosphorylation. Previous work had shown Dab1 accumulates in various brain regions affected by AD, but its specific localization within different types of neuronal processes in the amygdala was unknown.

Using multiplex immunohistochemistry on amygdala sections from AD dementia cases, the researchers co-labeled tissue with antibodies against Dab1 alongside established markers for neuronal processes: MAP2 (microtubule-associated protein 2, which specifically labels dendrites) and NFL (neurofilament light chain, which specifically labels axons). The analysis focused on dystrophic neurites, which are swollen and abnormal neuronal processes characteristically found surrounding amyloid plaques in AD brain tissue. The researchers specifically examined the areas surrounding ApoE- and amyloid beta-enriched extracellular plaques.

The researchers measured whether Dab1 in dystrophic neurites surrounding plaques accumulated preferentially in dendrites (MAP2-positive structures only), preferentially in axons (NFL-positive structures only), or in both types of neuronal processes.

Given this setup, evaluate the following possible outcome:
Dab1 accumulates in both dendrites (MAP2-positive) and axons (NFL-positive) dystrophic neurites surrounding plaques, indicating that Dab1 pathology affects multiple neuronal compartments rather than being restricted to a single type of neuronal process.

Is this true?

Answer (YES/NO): YES